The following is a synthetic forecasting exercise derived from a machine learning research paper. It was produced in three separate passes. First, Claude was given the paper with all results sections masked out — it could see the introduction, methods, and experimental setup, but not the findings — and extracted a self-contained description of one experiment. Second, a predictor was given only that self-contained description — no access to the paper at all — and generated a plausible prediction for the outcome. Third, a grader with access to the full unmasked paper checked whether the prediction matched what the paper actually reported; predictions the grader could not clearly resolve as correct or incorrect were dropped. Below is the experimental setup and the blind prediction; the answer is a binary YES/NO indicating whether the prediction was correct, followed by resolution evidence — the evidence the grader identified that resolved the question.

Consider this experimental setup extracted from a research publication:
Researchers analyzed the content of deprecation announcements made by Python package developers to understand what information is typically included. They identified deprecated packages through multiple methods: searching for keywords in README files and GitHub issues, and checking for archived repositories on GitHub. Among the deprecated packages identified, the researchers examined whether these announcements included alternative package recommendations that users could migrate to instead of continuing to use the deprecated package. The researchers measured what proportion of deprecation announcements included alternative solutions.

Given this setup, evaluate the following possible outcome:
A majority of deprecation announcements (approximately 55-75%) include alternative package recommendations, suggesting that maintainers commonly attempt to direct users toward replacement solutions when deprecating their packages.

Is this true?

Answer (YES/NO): NO